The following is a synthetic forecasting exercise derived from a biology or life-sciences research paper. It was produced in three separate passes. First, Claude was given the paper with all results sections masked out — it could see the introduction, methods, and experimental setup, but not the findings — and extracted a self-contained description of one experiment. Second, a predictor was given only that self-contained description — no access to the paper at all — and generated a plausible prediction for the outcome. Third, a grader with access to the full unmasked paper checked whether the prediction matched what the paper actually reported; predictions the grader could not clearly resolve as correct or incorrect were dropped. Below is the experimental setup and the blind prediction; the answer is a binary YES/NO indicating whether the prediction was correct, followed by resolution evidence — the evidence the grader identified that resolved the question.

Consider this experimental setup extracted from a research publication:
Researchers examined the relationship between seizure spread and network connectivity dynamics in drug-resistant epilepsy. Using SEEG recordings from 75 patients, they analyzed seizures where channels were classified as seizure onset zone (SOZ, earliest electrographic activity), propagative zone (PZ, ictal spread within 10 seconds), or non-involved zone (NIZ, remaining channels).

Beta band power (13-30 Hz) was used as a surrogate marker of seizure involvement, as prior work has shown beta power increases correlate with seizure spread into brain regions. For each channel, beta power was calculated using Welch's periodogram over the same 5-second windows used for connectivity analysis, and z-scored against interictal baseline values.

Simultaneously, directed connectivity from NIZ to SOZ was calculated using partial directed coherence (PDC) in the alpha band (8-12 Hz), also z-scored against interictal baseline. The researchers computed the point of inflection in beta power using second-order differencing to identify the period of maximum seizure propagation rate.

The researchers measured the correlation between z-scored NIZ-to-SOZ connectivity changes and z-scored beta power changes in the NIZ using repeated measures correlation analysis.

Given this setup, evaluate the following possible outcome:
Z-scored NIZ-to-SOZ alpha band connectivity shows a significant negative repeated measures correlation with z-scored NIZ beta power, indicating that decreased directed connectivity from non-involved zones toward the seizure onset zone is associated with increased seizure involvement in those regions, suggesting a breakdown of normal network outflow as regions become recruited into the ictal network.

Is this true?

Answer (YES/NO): YES